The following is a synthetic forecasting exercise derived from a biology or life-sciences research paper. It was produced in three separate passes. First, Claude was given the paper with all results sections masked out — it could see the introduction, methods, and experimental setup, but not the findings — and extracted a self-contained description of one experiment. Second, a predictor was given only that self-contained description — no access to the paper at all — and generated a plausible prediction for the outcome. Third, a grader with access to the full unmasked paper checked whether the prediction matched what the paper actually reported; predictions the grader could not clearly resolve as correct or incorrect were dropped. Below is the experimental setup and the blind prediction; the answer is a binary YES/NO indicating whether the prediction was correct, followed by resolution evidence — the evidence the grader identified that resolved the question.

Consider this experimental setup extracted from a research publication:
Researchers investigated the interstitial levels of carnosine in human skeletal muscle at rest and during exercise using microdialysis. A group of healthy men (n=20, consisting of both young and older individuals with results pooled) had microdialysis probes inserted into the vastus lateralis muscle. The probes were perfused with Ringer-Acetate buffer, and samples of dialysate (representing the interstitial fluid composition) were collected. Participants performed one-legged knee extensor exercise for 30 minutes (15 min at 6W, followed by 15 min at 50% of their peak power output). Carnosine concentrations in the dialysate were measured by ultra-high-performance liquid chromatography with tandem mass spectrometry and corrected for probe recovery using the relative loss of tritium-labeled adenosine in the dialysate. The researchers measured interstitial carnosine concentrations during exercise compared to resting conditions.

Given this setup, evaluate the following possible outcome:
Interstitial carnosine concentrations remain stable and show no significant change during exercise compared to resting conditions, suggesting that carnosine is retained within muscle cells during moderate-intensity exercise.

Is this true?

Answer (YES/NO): NO